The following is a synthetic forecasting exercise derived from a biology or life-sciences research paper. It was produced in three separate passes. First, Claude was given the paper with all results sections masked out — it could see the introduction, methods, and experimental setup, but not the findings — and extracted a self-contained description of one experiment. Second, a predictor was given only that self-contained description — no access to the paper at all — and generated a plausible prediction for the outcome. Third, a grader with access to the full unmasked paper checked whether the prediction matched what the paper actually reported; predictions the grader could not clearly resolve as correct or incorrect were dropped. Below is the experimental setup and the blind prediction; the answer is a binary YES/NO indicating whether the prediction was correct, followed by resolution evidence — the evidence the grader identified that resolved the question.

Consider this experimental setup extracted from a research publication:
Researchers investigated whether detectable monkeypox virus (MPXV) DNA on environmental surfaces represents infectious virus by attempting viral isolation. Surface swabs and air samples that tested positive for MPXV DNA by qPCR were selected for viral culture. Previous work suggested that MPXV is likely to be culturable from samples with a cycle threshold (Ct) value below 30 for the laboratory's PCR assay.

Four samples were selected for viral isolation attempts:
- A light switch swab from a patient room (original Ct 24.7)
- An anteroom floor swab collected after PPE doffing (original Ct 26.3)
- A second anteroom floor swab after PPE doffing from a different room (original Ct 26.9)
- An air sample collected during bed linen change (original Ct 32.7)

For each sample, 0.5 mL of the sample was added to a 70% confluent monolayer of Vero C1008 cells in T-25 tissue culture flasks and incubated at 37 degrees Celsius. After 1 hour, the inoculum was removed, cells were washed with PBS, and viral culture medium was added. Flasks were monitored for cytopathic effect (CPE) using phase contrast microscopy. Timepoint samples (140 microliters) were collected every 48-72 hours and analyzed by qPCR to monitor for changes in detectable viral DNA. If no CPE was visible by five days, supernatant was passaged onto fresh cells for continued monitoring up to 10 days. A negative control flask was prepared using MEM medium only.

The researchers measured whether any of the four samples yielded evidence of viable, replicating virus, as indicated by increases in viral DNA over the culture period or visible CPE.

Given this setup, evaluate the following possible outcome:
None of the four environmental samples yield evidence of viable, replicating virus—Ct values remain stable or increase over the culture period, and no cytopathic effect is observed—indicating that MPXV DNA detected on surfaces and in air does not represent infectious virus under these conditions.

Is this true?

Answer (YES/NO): NO